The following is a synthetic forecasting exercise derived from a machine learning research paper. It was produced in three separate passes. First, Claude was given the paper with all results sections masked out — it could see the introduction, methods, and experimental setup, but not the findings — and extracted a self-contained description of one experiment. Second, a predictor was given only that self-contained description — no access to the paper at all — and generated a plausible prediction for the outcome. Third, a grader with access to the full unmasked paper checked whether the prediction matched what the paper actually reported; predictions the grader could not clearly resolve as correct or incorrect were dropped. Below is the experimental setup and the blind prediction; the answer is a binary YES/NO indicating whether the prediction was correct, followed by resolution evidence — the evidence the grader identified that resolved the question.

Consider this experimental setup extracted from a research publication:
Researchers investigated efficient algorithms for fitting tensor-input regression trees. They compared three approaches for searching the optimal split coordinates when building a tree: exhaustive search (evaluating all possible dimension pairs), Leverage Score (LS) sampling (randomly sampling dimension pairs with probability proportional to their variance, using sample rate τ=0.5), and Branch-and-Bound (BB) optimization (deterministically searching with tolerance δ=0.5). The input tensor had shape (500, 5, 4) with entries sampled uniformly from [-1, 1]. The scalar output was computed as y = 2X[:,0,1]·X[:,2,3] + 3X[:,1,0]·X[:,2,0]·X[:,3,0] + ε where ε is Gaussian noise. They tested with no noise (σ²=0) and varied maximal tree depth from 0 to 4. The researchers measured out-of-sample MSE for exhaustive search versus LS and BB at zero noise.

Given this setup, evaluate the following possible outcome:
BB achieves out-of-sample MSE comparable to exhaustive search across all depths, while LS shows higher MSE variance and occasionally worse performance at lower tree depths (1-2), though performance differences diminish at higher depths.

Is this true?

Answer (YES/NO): NO